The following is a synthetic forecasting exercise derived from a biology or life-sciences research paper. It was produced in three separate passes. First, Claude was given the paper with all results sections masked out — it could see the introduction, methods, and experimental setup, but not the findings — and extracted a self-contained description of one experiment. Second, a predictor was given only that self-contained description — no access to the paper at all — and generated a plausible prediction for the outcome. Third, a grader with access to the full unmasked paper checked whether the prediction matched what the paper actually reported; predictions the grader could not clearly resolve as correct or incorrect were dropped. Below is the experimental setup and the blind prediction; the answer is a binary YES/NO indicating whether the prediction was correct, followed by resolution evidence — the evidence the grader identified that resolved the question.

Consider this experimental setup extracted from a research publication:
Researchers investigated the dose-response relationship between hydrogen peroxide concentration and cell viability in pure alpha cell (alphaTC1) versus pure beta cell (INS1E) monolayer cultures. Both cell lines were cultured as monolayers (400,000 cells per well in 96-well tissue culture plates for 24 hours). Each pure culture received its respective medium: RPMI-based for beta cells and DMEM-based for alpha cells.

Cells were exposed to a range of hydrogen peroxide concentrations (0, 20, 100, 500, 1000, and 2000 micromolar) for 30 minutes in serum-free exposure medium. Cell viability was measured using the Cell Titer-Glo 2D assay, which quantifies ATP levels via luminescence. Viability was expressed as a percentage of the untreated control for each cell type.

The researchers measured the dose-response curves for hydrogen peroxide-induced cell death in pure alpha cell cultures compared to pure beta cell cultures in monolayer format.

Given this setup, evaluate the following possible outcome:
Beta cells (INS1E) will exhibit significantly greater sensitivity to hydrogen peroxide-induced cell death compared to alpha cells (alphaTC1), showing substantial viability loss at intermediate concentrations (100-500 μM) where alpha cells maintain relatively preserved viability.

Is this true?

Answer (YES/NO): NO